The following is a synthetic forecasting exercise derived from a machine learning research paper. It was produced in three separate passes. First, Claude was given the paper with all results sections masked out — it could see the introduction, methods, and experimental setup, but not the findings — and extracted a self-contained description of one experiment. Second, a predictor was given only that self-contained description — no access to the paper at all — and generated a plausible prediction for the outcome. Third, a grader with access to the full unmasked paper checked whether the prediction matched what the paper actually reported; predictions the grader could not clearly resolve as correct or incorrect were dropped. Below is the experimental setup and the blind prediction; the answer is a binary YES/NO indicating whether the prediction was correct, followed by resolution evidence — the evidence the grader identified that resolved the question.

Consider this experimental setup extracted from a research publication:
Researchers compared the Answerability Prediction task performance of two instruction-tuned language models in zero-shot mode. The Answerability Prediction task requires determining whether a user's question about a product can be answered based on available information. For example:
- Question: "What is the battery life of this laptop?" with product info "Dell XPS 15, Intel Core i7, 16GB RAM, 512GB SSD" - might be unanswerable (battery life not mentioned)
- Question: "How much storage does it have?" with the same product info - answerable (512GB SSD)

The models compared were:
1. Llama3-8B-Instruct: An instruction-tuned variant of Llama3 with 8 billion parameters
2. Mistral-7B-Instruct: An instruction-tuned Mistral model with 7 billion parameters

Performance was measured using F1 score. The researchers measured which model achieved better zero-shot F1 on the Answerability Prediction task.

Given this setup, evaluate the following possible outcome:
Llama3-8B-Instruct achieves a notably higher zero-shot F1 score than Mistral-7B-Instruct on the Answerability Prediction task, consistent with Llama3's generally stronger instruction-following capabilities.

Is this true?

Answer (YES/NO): NO